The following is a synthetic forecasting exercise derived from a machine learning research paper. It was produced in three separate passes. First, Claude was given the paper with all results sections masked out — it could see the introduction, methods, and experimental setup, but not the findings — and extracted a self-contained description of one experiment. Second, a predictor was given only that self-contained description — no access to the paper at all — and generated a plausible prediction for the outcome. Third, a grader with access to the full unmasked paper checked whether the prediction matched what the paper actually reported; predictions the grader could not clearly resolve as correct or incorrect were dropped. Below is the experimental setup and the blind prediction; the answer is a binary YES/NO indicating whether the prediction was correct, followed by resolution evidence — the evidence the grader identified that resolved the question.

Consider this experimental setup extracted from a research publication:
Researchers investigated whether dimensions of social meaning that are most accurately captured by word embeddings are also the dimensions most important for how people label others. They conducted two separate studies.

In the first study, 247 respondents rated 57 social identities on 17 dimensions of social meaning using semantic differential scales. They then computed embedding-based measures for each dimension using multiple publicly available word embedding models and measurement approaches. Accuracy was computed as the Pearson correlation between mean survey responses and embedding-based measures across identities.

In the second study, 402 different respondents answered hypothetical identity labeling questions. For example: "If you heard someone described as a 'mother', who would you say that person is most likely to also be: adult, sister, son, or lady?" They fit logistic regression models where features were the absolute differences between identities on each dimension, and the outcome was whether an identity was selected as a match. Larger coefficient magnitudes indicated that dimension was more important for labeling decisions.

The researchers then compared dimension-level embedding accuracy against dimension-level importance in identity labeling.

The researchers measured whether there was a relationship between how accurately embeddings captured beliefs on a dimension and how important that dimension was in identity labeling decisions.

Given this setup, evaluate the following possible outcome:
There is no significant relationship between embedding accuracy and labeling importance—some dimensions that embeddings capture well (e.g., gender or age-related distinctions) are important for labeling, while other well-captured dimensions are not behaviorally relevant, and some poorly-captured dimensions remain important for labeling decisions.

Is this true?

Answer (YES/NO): NO